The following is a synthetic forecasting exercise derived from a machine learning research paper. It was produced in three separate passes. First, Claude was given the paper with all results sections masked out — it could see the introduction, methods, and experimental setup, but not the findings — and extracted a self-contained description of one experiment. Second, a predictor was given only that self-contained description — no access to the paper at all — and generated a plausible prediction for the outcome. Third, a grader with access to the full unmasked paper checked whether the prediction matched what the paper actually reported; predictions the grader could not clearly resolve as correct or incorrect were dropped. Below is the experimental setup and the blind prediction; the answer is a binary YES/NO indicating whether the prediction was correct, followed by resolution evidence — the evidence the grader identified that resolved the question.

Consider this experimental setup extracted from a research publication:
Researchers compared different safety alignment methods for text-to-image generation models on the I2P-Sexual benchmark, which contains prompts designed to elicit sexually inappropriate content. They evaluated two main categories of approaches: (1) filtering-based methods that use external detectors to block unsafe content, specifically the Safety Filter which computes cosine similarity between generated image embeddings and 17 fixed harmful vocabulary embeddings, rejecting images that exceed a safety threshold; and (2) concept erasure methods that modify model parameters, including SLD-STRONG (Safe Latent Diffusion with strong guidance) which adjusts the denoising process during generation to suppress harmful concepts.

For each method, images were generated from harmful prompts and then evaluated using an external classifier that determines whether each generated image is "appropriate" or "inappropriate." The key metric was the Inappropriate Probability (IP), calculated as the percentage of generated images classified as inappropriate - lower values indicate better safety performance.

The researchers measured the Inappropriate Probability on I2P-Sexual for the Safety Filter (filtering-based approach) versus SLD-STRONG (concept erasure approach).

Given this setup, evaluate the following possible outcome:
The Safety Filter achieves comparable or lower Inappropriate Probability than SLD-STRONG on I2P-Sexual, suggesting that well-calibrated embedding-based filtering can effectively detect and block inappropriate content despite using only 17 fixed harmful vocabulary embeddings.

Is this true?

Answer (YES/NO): YES